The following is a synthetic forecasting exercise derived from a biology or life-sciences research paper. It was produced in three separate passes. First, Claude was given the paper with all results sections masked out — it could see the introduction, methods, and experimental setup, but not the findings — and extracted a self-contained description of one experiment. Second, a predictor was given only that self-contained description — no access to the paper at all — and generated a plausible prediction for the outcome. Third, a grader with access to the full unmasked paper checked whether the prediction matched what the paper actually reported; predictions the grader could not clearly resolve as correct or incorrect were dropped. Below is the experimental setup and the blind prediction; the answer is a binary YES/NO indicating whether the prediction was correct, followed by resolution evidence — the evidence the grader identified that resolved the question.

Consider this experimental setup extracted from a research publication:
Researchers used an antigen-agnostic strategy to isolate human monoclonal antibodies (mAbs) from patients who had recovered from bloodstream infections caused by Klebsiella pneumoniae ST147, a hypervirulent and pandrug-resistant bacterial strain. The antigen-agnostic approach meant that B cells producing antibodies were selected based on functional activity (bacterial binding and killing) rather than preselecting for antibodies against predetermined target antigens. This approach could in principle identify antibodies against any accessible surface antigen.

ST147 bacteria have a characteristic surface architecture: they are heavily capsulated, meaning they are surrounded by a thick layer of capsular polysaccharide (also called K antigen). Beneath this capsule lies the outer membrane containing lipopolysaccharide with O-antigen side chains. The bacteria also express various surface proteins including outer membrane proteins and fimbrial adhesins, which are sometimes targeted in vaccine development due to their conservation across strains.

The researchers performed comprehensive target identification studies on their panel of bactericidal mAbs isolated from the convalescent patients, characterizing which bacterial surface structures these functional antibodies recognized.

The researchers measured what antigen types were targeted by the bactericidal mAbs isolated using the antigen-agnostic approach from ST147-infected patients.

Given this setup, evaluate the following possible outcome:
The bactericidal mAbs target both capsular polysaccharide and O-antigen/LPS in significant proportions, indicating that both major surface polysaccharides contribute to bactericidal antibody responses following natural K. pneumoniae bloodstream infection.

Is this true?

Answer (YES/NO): YES